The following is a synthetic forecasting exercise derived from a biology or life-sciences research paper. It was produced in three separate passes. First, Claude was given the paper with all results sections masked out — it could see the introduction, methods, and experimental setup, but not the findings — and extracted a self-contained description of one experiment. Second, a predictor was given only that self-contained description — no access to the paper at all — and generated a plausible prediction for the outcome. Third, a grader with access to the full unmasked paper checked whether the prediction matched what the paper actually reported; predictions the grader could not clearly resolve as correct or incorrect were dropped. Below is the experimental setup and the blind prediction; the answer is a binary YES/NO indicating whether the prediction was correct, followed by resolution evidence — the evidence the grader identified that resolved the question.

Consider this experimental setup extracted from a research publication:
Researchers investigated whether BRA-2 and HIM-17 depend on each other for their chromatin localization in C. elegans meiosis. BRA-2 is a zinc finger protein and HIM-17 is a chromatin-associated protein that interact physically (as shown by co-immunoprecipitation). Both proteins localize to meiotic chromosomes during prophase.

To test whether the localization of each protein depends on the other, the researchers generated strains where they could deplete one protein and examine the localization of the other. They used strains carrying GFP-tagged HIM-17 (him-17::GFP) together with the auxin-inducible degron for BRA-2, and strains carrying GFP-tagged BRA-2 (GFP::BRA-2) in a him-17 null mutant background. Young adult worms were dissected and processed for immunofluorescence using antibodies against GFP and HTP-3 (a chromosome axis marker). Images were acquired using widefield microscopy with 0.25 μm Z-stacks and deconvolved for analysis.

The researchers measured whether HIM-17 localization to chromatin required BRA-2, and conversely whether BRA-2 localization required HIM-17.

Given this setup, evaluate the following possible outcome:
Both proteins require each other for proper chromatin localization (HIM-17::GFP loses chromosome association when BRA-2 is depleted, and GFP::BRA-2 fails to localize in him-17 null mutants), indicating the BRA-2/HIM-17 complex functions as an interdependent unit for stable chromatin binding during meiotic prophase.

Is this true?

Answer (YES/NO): NO